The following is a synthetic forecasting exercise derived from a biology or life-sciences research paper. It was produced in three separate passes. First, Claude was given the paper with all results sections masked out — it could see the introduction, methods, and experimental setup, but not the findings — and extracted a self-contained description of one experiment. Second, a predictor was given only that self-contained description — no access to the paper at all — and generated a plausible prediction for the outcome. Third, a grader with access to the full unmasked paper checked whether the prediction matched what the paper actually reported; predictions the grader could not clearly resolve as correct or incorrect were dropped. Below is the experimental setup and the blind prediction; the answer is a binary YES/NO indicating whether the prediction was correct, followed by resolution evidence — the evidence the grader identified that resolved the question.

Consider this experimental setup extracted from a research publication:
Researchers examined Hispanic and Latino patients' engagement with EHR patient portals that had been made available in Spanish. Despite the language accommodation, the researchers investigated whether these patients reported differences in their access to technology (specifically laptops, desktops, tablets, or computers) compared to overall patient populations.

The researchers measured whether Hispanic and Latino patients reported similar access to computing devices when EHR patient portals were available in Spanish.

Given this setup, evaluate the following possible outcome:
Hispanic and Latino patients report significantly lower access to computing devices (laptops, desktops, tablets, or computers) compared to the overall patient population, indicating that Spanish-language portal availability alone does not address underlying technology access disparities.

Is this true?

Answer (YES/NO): YES